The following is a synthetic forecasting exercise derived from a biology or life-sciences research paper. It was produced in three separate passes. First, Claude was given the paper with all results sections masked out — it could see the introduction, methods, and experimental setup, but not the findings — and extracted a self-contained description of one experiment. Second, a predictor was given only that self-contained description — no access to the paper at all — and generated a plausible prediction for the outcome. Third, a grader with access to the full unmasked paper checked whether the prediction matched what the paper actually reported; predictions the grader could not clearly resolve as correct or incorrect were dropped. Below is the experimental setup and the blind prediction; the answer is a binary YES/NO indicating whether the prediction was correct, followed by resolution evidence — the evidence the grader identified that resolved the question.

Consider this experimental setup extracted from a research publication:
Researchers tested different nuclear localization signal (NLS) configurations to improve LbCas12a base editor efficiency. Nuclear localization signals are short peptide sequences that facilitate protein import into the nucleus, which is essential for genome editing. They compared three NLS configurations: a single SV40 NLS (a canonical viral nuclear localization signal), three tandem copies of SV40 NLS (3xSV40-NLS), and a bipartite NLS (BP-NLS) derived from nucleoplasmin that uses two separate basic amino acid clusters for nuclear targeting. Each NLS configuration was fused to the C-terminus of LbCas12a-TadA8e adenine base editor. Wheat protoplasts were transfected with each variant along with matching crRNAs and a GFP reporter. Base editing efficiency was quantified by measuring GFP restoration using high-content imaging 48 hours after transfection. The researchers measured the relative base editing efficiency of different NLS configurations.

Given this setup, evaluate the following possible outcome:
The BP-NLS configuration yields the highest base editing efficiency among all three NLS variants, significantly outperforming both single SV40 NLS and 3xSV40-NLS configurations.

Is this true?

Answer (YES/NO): YES